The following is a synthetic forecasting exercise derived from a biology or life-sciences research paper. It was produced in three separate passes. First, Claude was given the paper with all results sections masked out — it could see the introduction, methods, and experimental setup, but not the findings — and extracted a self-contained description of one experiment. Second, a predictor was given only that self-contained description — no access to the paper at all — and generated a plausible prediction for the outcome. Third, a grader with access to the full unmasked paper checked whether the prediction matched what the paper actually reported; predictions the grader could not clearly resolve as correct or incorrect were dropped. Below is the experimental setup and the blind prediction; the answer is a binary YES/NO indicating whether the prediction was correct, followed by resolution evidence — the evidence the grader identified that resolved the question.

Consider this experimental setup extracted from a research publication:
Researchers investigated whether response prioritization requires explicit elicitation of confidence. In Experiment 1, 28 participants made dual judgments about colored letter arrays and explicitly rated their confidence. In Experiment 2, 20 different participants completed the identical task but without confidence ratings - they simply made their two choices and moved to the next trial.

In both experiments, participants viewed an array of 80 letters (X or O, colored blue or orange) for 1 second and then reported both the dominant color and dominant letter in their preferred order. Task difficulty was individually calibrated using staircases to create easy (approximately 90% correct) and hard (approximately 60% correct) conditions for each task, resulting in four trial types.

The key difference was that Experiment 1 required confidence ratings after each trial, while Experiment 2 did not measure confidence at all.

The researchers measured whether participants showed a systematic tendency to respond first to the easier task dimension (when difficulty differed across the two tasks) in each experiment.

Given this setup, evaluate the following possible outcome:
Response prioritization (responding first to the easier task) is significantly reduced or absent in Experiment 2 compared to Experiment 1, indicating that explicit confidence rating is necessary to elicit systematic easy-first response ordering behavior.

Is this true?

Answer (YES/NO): NO